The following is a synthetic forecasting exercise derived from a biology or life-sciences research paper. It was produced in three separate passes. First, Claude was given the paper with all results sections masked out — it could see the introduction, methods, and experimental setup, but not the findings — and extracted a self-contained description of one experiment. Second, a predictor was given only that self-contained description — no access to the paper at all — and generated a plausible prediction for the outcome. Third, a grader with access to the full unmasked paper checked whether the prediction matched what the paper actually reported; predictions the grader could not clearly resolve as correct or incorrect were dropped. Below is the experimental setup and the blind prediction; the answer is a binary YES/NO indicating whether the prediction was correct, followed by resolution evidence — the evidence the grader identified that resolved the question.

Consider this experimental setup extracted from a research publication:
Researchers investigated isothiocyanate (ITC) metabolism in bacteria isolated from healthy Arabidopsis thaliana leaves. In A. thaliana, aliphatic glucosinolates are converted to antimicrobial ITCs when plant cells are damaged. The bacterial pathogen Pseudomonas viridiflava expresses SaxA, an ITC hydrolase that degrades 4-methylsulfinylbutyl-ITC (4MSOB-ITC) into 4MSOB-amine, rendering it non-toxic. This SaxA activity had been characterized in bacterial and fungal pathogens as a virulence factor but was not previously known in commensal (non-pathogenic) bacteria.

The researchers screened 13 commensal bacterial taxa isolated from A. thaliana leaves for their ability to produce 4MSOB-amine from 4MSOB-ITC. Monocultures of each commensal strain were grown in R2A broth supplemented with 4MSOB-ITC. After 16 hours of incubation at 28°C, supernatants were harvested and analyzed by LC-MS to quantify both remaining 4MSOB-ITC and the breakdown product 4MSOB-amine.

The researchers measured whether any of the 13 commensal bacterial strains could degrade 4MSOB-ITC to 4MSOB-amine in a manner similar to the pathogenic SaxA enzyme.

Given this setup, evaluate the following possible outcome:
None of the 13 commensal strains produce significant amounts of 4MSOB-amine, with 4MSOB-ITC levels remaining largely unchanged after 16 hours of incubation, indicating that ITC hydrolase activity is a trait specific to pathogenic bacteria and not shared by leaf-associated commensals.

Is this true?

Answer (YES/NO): NO